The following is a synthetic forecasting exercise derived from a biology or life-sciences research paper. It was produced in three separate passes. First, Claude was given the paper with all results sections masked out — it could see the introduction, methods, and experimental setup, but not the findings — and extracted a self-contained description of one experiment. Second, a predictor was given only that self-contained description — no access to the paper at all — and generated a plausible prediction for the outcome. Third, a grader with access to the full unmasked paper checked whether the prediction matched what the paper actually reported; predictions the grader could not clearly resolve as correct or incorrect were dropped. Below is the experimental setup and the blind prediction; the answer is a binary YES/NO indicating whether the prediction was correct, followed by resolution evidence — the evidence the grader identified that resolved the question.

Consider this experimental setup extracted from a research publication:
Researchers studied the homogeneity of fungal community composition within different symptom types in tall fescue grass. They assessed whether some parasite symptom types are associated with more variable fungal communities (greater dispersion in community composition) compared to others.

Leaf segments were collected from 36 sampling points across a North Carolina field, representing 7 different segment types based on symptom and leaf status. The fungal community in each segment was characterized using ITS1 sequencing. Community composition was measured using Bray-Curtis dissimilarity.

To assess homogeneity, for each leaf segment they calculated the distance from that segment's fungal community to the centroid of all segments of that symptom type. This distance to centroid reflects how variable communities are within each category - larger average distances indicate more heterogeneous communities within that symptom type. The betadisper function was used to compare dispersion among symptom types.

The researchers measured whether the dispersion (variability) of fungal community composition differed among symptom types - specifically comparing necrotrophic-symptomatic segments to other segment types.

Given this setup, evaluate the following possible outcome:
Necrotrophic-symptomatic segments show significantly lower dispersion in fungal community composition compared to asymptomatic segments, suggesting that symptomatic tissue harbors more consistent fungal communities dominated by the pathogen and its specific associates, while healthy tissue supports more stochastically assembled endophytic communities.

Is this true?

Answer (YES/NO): NO